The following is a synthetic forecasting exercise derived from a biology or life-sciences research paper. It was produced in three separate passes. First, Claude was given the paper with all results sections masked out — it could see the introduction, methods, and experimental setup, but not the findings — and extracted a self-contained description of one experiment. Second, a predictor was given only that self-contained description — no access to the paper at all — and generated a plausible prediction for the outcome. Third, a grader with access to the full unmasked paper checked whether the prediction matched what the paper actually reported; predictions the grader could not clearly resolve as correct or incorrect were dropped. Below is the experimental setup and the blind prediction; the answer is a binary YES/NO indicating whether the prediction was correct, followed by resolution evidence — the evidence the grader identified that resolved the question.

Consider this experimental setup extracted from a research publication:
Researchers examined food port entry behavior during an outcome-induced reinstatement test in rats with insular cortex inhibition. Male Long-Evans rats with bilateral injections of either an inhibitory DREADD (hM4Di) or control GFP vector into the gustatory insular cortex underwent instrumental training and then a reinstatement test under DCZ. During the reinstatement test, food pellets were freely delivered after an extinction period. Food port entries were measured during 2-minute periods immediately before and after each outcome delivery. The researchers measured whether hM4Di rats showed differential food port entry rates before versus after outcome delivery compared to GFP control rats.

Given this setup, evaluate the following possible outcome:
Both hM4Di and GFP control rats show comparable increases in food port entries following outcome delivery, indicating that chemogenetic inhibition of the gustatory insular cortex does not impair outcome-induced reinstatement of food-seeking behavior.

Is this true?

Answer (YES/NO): YES